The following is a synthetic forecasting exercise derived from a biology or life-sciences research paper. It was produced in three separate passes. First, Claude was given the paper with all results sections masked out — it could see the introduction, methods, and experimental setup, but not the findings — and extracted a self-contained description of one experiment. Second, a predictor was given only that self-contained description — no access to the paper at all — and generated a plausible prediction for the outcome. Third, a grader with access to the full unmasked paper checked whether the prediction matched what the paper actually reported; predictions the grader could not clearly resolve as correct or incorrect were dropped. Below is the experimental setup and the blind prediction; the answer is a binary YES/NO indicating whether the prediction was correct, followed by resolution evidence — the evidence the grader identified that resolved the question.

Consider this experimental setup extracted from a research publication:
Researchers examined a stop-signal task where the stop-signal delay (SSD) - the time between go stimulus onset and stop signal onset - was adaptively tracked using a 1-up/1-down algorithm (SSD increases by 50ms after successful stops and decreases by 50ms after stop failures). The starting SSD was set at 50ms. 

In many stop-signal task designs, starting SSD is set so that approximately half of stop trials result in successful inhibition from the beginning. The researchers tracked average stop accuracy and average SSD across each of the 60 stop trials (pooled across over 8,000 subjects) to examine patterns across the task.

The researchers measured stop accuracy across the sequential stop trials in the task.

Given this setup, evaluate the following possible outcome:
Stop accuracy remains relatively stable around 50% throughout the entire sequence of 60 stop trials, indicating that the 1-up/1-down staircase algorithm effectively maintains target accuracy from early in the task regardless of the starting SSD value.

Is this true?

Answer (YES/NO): NO